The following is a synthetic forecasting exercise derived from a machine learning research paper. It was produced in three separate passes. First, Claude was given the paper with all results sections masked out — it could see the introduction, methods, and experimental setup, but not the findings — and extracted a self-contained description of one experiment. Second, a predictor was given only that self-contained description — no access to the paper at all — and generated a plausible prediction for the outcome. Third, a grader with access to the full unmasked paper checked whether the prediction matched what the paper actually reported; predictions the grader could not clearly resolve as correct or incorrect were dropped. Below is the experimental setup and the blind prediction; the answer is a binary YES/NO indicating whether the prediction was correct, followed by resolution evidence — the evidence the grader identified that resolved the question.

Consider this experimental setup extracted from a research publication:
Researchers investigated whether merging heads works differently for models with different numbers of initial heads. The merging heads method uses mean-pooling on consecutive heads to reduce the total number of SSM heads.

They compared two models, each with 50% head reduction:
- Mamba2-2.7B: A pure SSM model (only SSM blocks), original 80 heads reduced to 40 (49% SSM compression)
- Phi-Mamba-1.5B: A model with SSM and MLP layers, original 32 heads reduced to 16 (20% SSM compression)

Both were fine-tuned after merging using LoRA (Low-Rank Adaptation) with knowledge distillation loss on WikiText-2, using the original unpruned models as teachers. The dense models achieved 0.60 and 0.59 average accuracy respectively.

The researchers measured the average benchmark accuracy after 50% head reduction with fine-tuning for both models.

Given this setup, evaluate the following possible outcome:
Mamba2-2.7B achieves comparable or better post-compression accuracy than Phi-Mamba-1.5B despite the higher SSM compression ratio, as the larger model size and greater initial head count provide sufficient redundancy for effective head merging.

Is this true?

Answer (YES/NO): NO